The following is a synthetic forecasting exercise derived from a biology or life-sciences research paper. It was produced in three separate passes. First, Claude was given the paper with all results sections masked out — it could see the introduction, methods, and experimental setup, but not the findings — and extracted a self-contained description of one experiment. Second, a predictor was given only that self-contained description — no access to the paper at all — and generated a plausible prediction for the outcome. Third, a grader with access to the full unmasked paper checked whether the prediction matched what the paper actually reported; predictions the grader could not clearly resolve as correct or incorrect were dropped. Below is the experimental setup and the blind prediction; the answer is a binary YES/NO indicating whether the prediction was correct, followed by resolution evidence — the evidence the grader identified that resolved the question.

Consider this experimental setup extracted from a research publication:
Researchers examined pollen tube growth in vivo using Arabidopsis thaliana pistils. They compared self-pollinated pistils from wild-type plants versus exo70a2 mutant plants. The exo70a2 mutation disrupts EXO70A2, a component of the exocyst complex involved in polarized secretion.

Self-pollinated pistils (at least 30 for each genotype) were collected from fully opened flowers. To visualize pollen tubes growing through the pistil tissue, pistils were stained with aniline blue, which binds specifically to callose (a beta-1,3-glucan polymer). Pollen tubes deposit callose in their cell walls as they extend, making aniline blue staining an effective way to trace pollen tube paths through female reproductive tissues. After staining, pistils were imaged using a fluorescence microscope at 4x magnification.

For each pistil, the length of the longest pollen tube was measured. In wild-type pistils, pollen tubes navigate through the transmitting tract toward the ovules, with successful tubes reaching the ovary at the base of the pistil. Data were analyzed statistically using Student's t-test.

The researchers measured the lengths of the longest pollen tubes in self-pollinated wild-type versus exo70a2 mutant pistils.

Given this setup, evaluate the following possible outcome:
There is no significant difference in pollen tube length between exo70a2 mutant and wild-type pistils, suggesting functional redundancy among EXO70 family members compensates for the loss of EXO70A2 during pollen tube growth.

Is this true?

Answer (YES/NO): NO